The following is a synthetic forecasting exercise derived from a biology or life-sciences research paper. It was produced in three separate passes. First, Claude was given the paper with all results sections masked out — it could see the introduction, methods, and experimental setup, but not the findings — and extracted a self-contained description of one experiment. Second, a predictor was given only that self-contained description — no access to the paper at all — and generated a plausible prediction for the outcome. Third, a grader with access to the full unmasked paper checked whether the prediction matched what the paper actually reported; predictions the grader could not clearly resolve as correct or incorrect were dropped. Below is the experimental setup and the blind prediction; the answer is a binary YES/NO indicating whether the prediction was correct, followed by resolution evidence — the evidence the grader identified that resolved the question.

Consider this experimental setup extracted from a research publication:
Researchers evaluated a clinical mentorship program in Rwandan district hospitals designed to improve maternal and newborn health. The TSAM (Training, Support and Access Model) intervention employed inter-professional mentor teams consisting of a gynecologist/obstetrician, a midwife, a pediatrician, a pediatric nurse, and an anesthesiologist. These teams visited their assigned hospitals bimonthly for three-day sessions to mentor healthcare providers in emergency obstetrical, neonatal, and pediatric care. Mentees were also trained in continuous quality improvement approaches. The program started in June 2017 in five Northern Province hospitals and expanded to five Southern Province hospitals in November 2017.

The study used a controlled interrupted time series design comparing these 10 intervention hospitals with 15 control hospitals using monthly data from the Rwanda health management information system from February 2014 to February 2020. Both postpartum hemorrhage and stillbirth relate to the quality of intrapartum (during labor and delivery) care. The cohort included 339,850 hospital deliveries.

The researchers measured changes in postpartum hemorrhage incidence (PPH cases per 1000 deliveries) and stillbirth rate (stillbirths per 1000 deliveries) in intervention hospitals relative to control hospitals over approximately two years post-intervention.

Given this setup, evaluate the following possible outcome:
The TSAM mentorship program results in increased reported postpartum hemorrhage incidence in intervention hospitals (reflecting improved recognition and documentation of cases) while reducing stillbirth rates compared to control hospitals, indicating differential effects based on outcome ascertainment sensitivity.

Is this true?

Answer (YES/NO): NO